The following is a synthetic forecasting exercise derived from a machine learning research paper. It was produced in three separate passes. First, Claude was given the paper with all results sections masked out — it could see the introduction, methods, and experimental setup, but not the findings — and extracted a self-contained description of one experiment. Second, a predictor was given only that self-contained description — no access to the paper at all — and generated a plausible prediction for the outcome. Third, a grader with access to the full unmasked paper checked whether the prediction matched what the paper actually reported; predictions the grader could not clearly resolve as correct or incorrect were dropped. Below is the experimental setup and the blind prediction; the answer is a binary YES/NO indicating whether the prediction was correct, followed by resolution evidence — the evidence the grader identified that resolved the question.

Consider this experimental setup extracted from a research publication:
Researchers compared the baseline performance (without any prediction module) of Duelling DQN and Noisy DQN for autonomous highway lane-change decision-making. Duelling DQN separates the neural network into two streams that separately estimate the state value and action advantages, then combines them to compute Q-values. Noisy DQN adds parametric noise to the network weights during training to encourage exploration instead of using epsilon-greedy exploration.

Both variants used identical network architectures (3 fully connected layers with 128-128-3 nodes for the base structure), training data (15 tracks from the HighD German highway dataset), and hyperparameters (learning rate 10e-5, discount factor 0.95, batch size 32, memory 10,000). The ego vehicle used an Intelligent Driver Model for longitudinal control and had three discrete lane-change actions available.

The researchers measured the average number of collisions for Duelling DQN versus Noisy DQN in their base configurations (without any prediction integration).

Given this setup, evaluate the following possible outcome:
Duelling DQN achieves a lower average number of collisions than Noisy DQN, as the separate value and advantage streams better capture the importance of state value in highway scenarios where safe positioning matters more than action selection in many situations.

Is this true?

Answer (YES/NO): NO